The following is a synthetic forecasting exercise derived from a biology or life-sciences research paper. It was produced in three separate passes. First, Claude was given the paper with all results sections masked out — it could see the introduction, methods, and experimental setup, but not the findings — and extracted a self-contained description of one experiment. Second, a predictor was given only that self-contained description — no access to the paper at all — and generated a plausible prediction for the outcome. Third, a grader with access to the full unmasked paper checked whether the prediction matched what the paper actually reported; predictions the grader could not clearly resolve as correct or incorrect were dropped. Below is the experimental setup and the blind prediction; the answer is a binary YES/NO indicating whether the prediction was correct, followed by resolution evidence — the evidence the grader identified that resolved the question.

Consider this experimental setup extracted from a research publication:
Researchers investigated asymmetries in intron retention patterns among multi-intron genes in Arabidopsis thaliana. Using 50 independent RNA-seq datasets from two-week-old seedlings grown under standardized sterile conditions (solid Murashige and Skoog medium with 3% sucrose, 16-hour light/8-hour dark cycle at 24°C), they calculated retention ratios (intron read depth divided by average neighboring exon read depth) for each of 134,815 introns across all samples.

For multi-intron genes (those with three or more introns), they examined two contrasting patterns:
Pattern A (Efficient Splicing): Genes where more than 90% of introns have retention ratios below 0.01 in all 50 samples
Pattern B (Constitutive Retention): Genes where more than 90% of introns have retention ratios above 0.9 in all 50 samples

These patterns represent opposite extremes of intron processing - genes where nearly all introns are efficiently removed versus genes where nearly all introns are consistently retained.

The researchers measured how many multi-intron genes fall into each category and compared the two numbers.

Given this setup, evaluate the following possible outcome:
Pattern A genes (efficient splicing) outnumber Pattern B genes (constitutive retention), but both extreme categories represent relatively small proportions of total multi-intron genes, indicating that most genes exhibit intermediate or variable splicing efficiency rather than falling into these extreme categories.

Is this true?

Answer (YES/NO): YES